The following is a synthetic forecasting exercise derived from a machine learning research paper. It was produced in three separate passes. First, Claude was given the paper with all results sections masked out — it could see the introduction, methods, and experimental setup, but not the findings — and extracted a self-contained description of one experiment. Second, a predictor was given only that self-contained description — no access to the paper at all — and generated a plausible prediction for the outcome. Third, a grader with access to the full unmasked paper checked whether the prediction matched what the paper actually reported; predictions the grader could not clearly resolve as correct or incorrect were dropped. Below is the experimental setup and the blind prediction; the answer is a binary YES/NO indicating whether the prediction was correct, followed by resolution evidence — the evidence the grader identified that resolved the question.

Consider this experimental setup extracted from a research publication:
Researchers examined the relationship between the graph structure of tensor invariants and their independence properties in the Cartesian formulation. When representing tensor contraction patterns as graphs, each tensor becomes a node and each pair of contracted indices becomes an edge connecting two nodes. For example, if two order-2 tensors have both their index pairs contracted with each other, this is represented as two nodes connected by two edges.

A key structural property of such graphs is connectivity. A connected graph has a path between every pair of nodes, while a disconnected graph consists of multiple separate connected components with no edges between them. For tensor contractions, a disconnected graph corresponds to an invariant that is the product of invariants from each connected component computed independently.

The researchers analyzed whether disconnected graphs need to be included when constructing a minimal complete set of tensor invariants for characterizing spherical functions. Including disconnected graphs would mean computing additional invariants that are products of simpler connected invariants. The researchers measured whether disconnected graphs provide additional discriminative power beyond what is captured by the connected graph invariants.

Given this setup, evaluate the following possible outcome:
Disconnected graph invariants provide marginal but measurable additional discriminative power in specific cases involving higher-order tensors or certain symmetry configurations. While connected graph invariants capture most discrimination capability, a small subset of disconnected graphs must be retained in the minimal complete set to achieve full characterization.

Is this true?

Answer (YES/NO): NO